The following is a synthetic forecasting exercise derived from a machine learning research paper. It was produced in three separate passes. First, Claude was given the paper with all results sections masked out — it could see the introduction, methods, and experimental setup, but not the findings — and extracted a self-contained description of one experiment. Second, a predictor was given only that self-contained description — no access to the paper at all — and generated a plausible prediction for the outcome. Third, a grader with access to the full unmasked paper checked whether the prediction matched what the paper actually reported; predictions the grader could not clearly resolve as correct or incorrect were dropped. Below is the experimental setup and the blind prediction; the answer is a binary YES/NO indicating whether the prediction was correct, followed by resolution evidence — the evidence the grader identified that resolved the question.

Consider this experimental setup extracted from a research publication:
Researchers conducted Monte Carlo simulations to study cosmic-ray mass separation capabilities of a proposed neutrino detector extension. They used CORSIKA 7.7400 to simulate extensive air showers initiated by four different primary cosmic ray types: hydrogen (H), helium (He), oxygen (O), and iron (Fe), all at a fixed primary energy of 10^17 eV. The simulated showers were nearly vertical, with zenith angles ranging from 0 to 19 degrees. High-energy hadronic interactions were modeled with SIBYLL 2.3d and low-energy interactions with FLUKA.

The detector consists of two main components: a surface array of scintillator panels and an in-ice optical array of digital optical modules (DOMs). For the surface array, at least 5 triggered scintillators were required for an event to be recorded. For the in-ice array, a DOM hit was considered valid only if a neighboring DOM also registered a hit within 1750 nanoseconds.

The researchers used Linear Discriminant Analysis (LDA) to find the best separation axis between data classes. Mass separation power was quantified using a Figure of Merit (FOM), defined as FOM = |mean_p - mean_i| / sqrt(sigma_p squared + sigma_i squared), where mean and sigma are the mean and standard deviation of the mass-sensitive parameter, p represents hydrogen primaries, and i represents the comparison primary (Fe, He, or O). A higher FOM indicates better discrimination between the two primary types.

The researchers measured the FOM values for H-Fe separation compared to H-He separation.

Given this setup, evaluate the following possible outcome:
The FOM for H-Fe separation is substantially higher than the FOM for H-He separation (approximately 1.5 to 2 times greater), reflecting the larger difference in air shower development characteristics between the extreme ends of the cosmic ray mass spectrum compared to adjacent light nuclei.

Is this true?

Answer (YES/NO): NO